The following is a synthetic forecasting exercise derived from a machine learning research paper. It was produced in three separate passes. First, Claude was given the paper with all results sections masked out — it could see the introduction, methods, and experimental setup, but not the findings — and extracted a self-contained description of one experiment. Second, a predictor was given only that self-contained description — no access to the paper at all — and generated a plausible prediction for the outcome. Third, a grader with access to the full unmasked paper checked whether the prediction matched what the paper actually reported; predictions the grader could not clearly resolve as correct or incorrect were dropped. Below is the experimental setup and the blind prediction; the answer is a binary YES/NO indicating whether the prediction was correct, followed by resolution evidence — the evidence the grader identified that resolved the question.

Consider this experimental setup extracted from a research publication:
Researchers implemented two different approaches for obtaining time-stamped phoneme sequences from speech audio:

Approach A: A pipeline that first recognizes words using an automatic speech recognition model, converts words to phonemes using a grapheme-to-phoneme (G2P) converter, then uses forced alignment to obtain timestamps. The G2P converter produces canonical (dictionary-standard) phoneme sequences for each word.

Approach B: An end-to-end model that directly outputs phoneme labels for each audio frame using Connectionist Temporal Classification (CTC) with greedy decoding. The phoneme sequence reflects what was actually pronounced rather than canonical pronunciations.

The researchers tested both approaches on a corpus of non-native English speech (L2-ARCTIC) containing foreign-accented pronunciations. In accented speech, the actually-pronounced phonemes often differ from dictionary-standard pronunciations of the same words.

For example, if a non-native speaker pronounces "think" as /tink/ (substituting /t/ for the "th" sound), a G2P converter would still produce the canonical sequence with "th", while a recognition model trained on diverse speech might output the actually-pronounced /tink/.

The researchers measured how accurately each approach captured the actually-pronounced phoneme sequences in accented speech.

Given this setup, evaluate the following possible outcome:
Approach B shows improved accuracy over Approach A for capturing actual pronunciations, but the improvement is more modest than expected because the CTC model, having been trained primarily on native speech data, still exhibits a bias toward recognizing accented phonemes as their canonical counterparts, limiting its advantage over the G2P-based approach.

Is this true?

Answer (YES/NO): NO